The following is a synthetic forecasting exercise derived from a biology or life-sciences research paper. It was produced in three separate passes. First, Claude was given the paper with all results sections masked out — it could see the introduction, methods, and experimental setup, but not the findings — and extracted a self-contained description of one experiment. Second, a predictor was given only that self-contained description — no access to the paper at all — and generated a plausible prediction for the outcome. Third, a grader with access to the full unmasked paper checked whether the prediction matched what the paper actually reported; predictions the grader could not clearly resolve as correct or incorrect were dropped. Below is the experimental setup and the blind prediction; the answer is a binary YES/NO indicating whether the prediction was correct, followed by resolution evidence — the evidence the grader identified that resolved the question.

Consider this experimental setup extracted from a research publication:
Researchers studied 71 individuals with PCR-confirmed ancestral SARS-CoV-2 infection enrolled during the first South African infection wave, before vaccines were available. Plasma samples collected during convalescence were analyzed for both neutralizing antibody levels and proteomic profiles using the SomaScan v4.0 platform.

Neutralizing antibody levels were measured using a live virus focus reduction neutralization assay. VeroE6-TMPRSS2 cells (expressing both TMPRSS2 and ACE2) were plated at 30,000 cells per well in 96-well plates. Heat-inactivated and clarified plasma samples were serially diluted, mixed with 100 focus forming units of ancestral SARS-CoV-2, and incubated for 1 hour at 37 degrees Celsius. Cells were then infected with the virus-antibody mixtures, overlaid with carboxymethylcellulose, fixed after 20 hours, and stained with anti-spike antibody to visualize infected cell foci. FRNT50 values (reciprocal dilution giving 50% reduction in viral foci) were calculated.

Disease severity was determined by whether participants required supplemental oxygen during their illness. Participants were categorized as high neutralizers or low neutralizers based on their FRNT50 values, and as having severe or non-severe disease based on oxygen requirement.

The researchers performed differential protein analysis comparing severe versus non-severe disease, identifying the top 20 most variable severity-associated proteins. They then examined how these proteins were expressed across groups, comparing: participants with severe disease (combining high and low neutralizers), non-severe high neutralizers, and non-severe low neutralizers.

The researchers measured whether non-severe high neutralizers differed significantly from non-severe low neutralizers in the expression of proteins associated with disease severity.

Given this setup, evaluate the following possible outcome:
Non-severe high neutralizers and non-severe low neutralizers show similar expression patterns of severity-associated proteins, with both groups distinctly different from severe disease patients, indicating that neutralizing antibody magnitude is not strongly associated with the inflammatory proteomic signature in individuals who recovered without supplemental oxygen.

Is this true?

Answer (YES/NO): YES